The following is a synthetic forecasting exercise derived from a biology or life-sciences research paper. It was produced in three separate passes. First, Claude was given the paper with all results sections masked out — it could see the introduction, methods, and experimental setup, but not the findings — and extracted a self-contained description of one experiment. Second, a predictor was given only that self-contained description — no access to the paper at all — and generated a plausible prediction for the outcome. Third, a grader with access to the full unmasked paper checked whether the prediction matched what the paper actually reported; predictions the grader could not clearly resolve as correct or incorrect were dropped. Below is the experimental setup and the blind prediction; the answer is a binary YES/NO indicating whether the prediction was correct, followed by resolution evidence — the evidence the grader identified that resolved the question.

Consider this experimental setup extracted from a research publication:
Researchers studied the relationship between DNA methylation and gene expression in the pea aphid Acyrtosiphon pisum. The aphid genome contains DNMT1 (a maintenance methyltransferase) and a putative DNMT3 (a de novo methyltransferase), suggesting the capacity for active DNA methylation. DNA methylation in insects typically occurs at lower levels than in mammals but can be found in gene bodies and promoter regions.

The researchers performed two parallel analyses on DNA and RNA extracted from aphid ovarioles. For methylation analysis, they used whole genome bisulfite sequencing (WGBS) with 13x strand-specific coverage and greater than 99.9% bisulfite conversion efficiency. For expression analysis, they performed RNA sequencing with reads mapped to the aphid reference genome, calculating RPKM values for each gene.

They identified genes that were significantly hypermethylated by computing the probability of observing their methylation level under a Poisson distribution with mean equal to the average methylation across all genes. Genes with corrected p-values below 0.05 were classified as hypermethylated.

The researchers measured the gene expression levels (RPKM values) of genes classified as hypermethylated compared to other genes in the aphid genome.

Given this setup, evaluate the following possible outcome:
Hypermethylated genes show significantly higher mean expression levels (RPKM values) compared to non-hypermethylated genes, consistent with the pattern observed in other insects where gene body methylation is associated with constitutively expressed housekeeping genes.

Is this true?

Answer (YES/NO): YES